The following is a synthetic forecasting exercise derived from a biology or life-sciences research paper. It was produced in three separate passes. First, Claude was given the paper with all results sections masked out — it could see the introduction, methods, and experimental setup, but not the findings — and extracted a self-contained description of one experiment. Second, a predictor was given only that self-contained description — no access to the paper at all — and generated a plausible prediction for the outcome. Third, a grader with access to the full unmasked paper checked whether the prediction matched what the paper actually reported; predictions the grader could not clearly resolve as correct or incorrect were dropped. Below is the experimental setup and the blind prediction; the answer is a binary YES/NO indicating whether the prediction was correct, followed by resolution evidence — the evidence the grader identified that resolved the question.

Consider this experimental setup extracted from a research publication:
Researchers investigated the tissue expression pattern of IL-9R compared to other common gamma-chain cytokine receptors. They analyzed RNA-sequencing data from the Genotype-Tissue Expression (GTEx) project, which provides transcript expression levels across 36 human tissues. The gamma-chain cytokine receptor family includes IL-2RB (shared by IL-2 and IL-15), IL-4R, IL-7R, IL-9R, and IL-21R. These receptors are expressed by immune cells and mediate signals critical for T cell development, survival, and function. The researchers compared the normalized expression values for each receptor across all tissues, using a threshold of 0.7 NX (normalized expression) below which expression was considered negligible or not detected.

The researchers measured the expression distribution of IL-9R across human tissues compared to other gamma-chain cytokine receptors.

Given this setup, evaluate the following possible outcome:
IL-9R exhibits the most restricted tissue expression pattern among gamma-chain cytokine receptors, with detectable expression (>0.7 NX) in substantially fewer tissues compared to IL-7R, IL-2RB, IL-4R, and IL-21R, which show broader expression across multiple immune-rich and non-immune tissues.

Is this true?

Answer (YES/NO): YES